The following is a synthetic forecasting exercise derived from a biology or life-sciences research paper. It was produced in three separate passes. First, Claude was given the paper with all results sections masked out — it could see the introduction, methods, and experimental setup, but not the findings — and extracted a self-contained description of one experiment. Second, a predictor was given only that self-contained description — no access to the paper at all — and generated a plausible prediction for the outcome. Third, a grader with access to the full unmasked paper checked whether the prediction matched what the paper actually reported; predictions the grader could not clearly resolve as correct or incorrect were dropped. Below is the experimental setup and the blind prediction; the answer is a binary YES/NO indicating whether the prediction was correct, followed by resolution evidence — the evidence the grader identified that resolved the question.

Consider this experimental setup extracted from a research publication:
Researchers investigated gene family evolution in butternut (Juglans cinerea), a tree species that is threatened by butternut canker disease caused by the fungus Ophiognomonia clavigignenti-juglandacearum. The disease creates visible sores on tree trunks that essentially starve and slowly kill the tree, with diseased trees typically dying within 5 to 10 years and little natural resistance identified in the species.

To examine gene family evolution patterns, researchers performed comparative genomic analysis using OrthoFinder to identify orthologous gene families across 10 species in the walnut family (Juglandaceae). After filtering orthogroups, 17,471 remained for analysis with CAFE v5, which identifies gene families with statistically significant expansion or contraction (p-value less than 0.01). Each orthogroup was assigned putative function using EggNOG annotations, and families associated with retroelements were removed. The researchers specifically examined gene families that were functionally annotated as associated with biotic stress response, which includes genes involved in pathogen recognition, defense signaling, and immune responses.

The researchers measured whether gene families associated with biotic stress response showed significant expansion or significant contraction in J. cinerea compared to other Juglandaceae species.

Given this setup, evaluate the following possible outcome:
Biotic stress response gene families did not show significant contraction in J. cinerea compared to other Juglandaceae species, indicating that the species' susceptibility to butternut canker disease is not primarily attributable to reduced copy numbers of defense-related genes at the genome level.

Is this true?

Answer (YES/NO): NO